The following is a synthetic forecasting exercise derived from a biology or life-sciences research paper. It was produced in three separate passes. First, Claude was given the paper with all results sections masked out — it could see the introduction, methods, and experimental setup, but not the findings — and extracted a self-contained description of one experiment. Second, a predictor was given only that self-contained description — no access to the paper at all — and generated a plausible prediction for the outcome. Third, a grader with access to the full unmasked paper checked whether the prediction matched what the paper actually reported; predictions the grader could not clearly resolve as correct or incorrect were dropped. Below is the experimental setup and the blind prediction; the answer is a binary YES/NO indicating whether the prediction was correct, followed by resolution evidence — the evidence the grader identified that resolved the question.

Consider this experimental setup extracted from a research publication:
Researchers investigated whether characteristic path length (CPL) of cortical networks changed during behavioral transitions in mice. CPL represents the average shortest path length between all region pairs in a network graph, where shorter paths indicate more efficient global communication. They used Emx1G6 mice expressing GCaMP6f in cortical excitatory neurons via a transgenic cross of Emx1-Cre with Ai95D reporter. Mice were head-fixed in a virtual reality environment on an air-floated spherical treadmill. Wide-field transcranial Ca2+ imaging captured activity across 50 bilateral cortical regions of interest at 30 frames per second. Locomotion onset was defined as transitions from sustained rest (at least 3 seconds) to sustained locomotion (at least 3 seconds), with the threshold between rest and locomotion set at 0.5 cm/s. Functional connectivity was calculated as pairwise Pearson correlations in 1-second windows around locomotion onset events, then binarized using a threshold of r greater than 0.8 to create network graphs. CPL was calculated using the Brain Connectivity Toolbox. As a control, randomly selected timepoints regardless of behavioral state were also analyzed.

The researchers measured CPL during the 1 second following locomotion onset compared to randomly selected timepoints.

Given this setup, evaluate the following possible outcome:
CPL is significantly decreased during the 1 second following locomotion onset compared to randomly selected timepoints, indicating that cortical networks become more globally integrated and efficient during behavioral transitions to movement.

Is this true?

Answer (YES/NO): NO